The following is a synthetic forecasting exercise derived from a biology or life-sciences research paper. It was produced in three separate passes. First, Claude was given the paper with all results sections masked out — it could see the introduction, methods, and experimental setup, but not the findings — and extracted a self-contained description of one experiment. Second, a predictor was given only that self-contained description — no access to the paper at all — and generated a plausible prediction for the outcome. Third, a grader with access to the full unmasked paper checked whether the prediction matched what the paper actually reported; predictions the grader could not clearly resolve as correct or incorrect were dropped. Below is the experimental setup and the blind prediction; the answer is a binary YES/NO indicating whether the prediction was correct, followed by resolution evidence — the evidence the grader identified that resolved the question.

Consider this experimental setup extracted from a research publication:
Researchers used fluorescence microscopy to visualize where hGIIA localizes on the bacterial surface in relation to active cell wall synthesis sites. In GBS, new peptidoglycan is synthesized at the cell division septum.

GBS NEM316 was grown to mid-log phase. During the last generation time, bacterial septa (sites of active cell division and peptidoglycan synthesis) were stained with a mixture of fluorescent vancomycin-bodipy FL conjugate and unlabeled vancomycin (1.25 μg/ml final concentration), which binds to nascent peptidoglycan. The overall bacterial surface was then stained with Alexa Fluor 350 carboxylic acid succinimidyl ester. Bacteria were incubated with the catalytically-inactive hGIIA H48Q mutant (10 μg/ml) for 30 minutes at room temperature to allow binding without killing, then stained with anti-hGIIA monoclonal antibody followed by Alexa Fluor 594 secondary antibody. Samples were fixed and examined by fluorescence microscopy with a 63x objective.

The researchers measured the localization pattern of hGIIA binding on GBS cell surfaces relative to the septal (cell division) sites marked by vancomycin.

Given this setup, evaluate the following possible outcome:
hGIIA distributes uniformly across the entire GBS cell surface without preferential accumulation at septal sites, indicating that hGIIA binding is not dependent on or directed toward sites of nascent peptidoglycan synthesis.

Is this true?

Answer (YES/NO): NO